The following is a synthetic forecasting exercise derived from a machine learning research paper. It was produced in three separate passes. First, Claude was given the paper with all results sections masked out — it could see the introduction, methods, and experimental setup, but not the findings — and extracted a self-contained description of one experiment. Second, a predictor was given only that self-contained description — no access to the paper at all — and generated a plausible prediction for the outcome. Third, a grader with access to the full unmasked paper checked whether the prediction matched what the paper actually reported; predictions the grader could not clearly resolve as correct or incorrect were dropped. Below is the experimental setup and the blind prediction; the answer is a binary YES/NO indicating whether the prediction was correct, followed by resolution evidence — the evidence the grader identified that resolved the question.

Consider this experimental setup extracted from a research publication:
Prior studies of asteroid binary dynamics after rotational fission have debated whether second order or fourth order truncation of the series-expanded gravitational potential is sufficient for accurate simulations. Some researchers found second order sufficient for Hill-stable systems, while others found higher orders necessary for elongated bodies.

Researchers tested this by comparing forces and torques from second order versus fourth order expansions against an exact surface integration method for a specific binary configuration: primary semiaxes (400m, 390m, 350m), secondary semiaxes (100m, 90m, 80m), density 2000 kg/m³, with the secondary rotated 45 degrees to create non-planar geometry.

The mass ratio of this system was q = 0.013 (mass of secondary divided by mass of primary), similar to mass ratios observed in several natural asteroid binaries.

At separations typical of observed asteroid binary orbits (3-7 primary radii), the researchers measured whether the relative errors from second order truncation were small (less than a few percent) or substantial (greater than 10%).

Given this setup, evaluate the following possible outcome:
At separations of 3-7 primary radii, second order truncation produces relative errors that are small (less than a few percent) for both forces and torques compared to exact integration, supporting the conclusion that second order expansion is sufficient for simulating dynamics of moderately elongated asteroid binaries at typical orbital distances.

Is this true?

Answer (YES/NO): NO